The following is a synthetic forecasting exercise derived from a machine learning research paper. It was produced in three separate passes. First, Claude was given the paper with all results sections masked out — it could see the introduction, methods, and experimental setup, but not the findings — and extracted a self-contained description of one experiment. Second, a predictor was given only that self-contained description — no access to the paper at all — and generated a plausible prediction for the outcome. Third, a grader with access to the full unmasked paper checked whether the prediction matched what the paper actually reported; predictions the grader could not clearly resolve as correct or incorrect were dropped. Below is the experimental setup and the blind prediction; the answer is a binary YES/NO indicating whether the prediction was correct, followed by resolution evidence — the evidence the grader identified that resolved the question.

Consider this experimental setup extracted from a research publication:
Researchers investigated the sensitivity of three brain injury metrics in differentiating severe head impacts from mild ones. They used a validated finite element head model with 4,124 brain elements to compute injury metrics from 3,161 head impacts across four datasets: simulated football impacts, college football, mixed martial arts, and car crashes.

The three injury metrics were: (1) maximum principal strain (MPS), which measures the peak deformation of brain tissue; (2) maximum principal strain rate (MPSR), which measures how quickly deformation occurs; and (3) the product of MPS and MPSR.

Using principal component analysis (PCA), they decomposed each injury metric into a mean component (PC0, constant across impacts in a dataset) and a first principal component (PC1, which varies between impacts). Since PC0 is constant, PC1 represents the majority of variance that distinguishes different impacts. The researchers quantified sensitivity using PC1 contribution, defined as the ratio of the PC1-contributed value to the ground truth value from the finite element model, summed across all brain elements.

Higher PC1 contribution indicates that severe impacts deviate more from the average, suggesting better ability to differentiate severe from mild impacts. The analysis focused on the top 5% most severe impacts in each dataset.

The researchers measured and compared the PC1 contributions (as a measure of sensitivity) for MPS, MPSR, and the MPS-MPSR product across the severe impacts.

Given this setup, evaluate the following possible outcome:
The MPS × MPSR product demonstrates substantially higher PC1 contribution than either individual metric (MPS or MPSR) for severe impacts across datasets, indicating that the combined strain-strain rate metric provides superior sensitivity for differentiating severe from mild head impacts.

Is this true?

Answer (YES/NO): YES